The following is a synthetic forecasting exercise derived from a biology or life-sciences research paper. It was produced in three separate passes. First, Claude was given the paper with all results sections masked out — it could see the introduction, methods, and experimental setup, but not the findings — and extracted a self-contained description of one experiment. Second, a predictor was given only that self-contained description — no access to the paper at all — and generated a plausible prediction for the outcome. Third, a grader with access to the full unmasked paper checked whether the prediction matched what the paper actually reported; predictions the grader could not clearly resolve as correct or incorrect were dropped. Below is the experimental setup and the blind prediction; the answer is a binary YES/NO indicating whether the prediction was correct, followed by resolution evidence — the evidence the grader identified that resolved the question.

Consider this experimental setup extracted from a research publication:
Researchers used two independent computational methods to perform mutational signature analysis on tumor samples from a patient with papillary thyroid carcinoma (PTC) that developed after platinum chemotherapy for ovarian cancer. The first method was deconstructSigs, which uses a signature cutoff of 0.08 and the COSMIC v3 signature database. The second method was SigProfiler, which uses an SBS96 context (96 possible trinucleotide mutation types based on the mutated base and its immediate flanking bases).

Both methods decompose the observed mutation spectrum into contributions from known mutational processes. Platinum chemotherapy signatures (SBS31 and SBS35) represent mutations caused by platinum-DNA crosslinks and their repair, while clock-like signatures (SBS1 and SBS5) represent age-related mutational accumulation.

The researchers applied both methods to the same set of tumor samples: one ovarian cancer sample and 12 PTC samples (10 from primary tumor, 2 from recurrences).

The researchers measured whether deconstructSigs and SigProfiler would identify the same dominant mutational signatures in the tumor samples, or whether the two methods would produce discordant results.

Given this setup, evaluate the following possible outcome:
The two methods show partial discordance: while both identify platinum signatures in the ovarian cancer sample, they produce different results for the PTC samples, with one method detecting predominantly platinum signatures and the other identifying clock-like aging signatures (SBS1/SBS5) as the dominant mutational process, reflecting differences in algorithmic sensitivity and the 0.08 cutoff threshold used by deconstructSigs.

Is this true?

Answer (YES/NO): NO